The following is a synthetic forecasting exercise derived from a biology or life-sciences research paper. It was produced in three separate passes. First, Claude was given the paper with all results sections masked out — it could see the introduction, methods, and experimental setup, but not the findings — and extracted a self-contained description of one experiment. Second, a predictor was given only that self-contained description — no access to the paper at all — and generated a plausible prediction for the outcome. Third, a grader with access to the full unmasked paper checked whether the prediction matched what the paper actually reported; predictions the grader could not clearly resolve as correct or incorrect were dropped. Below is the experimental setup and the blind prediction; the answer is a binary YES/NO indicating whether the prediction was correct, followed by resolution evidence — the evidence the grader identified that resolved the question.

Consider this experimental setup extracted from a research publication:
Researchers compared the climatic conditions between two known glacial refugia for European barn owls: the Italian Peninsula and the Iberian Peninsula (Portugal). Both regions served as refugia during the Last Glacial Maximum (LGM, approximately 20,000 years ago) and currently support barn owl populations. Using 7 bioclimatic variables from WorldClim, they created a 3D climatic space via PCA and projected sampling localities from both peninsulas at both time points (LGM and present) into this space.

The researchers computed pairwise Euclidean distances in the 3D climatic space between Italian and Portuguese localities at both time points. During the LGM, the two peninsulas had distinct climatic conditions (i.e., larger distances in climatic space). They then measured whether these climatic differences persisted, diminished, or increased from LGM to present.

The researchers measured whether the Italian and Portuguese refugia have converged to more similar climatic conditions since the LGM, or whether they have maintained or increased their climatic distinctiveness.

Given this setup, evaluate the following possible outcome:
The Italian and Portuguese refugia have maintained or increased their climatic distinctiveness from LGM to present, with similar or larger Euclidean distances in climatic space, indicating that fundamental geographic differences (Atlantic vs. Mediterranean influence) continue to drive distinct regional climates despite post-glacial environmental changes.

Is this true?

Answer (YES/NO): NO